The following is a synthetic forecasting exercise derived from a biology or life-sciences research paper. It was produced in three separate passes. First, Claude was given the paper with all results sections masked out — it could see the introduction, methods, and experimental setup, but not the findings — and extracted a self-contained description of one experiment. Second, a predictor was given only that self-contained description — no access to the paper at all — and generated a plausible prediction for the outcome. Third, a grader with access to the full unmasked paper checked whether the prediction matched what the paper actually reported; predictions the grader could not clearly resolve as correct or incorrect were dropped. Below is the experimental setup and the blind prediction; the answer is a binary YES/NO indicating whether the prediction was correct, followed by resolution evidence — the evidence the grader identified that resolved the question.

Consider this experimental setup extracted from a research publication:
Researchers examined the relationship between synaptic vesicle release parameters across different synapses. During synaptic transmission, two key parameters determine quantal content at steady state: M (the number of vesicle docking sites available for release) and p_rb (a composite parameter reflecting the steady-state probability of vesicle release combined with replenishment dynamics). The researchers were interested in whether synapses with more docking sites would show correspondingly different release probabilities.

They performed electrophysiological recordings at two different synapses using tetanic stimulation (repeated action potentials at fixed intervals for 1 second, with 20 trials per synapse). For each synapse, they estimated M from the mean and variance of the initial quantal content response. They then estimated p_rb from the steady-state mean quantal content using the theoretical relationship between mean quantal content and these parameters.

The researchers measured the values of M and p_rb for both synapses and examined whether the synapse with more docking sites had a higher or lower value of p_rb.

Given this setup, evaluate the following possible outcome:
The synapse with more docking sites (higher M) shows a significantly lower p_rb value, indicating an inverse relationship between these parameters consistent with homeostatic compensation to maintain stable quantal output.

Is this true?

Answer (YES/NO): NO